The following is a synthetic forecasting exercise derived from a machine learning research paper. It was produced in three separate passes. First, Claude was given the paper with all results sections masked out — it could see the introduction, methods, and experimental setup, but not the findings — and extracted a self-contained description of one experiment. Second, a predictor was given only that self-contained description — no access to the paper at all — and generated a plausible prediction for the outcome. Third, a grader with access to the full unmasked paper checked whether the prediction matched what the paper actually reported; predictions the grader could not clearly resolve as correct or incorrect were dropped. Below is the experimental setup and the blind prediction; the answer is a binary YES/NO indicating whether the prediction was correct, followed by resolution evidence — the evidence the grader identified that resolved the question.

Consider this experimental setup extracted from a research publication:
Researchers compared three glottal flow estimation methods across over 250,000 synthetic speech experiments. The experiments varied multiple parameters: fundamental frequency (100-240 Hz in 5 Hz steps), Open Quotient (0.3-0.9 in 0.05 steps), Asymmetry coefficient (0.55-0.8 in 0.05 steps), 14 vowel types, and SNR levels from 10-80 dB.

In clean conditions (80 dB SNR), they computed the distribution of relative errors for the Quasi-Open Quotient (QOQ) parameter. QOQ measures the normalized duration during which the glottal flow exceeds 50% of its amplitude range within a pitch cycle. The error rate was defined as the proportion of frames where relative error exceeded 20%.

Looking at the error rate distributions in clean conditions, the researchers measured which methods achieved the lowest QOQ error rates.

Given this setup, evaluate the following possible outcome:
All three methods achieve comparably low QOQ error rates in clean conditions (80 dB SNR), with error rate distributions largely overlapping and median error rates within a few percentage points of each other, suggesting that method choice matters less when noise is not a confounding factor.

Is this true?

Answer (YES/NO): NO